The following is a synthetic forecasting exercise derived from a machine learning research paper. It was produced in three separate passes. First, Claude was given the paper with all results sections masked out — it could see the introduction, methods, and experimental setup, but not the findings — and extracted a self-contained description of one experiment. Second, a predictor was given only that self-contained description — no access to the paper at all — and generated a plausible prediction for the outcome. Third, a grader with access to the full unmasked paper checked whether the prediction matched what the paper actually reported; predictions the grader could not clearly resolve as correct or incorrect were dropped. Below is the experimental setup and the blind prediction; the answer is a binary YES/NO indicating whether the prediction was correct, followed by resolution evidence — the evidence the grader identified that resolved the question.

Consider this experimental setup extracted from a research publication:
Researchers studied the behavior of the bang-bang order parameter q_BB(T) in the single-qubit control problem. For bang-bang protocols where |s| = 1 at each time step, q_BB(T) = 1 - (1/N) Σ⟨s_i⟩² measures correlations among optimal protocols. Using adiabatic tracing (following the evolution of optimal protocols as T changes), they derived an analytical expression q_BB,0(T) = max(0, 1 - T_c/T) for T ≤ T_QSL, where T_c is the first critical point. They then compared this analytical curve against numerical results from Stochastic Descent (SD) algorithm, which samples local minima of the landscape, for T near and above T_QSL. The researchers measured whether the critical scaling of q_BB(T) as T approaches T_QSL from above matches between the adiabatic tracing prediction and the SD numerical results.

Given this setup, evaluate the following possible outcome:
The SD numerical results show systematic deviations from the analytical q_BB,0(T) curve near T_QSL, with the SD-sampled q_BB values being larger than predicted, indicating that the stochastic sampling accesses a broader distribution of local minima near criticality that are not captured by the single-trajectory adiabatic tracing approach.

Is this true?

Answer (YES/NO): NO